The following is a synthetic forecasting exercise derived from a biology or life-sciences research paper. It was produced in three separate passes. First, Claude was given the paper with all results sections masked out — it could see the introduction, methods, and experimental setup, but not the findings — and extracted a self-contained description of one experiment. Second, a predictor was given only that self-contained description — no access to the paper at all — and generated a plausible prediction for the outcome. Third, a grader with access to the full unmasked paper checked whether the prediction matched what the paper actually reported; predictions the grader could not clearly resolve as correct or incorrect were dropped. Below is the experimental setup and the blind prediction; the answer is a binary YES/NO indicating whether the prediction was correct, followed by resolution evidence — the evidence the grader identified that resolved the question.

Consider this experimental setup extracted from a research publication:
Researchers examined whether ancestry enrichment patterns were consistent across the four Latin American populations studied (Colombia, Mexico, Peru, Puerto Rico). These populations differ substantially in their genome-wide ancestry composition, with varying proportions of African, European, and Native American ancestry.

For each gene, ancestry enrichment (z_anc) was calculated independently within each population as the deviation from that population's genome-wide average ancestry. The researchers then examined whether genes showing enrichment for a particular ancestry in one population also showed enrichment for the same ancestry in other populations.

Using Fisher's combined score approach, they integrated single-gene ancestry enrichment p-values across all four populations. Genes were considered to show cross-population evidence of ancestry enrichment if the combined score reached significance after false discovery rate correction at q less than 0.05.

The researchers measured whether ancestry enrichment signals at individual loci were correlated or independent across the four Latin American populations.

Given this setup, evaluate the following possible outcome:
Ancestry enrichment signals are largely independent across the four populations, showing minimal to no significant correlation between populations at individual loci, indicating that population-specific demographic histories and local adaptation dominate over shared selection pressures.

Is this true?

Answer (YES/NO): NO